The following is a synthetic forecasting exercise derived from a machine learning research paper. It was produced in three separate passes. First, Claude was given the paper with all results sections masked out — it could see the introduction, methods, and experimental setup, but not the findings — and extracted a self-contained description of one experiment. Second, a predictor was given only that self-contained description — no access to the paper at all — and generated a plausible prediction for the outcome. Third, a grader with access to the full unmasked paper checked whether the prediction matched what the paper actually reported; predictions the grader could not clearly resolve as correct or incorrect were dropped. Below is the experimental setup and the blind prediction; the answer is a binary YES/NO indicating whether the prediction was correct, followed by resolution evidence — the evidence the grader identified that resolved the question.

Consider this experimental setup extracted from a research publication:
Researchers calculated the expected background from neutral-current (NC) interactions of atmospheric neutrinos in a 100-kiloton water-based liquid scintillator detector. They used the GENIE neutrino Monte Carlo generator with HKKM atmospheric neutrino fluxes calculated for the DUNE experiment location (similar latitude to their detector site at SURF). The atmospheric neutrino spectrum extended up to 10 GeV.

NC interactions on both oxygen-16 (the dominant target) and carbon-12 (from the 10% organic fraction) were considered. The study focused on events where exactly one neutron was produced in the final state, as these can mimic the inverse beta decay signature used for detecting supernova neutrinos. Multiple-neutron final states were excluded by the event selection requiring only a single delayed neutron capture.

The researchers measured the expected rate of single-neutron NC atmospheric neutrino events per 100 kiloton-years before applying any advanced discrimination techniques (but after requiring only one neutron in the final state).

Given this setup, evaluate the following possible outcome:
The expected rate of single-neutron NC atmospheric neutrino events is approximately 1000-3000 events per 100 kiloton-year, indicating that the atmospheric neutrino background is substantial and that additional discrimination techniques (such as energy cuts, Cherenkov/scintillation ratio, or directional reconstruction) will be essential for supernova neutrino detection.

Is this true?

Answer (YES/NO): YES